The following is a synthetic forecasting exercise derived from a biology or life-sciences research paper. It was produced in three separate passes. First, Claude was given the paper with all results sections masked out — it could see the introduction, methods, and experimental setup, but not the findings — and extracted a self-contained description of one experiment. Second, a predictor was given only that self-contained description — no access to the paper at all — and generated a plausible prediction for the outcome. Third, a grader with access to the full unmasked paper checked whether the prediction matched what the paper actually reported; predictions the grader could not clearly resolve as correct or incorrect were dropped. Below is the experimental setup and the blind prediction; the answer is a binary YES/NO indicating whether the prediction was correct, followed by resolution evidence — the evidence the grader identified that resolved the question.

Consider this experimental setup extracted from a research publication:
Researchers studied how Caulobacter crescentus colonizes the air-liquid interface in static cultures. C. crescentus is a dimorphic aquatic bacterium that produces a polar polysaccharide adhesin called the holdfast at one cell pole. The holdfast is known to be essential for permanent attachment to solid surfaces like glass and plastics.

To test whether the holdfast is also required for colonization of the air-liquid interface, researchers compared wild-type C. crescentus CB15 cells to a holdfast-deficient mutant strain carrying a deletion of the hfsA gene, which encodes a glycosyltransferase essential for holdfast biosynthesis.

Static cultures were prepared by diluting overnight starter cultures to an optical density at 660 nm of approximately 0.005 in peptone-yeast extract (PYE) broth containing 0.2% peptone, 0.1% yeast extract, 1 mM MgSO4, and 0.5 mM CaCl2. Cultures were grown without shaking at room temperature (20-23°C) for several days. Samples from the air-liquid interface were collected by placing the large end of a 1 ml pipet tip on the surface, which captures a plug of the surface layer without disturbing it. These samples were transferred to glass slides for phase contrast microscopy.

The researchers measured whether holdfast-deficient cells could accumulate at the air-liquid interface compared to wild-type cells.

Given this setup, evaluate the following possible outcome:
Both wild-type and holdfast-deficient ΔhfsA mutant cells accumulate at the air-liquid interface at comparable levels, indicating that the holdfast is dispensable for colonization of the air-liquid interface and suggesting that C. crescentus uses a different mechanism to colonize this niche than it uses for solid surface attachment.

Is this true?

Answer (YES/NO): NO